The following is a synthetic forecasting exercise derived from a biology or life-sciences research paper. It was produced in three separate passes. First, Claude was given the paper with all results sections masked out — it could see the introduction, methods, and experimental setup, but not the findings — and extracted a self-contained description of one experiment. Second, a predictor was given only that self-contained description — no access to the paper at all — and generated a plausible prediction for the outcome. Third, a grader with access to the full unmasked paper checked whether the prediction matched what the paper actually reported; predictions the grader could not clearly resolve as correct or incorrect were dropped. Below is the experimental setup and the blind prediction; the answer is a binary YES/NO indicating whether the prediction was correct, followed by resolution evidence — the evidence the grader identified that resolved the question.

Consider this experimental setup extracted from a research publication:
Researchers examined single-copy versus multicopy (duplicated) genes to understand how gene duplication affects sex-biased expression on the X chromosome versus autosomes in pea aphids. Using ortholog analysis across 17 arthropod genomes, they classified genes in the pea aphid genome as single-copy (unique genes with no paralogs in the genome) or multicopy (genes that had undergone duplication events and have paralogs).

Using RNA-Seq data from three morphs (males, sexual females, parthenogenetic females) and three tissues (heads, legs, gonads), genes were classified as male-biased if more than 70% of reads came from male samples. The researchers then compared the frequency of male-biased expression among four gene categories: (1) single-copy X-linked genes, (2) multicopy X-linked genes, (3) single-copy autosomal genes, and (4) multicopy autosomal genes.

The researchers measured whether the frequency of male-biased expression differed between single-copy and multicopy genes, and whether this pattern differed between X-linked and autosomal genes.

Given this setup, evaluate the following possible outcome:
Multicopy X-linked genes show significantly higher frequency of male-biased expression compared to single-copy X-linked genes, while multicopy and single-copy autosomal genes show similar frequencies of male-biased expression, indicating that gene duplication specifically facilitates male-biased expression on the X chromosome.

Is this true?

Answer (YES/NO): YES